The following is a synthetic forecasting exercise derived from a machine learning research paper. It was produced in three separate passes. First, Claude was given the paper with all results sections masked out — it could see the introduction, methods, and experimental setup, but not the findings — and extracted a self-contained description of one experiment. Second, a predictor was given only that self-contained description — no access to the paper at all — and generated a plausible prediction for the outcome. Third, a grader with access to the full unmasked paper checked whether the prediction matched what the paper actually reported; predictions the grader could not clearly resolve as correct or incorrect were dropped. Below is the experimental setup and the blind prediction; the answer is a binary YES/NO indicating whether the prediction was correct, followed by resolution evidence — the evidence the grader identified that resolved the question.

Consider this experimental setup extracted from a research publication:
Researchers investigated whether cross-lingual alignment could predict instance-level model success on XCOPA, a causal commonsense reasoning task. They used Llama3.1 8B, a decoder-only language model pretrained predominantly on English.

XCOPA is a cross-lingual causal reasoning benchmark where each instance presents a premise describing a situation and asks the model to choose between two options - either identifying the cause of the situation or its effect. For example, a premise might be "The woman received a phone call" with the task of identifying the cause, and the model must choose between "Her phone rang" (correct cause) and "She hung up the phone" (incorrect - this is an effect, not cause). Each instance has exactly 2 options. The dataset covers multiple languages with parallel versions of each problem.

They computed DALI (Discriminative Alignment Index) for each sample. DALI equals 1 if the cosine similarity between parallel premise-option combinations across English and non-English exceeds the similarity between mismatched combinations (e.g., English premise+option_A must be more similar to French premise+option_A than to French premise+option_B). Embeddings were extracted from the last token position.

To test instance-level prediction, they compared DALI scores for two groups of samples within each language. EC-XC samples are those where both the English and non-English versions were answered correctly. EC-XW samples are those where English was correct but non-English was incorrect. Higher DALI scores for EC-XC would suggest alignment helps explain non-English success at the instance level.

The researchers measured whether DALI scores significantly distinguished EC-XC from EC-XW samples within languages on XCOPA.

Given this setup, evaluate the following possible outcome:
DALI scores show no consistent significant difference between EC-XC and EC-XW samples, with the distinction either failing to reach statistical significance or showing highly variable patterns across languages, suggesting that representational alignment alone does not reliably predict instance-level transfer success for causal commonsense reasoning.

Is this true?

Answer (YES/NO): YES